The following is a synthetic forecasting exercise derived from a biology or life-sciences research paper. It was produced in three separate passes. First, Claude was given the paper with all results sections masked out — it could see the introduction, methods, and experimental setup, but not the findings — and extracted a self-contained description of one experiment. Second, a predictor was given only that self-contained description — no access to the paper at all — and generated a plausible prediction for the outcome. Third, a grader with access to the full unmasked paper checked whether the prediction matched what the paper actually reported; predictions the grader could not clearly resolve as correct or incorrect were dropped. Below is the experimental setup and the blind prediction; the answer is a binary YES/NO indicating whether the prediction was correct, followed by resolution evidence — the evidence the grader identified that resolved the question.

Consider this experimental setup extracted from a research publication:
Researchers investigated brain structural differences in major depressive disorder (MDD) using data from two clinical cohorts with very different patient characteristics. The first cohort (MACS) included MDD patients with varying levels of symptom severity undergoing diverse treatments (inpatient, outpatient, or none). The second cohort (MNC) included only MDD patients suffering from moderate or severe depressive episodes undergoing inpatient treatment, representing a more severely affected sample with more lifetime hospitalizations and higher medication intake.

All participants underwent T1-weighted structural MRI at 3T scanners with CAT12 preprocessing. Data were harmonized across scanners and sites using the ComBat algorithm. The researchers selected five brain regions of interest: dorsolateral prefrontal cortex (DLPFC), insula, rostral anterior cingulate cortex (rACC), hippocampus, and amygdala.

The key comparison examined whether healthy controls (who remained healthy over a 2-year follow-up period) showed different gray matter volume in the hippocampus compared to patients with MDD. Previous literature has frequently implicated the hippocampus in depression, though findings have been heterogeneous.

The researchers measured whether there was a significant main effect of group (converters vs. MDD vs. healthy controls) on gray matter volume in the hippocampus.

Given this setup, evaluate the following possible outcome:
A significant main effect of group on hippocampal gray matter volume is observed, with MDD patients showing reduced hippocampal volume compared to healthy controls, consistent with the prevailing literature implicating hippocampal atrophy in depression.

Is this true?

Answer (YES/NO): NO